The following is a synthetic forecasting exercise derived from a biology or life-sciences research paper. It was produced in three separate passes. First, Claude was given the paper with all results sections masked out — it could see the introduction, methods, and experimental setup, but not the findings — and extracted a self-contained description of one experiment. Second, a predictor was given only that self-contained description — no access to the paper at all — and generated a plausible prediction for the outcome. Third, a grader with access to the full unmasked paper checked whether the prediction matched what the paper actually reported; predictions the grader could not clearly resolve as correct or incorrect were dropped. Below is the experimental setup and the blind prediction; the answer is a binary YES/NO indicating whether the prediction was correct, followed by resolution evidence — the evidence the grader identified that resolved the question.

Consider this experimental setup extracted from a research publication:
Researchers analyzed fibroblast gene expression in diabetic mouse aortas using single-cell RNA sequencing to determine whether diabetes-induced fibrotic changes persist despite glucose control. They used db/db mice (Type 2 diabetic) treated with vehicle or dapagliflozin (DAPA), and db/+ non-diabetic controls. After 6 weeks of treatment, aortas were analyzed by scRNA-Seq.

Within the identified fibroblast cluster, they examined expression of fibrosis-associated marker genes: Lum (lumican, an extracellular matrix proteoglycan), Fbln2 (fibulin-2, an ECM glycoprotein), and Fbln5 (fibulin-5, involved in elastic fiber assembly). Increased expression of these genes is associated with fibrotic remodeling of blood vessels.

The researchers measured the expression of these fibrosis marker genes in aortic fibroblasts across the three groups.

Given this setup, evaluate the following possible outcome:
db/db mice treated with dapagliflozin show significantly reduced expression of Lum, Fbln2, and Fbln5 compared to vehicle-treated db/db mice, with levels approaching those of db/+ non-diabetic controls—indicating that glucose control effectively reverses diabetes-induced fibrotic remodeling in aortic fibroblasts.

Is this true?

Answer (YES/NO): NO